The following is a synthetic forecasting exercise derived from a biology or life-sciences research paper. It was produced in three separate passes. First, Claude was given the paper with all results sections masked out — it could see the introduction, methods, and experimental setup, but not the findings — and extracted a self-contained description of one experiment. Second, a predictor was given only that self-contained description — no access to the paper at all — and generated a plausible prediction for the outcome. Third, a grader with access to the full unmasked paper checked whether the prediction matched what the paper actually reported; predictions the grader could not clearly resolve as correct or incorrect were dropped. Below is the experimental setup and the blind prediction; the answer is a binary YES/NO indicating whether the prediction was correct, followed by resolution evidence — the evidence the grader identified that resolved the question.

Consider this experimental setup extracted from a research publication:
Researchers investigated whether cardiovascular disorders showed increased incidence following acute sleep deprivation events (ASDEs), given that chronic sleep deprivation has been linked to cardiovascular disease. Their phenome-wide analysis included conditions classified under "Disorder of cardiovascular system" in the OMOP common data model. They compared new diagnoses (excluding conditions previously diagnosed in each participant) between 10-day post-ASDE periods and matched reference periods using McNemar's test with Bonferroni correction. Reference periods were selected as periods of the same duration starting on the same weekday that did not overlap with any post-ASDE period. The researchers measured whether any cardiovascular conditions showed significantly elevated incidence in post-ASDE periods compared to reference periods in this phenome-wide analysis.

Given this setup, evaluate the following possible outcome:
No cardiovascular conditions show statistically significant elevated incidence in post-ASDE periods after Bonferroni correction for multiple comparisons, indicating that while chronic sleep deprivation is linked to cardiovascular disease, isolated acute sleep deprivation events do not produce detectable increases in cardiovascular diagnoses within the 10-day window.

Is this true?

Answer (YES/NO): YES